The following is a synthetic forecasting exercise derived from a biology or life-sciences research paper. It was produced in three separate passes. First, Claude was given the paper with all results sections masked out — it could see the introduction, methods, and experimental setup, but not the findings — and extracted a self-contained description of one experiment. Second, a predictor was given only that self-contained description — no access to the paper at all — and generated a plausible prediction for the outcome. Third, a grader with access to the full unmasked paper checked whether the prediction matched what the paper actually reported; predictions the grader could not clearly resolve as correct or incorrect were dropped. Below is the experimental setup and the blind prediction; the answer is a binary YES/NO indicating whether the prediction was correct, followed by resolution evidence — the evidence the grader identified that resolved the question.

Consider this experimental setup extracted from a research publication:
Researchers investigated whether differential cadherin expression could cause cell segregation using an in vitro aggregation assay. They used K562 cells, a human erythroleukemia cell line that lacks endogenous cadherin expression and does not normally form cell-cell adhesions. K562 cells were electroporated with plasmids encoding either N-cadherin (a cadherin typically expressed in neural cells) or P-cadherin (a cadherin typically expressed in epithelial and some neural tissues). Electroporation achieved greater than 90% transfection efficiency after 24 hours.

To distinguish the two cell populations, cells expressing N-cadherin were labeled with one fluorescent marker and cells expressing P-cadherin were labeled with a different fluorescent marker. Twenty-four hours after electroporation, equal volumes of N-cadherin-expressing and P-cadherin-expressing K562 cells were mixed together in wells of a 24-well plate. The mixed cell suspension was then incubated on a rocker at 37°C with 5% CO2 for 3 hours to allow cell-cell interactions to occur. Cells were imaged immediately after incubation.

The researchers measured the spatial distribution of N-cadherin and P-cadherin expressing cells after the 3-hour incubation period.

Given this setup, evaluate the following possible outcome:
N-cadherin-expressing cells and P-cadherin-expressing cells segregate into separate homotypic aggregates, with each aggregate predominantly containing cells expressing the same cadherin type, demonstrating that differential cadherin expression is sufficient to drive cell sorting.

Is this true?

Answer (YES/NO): YES